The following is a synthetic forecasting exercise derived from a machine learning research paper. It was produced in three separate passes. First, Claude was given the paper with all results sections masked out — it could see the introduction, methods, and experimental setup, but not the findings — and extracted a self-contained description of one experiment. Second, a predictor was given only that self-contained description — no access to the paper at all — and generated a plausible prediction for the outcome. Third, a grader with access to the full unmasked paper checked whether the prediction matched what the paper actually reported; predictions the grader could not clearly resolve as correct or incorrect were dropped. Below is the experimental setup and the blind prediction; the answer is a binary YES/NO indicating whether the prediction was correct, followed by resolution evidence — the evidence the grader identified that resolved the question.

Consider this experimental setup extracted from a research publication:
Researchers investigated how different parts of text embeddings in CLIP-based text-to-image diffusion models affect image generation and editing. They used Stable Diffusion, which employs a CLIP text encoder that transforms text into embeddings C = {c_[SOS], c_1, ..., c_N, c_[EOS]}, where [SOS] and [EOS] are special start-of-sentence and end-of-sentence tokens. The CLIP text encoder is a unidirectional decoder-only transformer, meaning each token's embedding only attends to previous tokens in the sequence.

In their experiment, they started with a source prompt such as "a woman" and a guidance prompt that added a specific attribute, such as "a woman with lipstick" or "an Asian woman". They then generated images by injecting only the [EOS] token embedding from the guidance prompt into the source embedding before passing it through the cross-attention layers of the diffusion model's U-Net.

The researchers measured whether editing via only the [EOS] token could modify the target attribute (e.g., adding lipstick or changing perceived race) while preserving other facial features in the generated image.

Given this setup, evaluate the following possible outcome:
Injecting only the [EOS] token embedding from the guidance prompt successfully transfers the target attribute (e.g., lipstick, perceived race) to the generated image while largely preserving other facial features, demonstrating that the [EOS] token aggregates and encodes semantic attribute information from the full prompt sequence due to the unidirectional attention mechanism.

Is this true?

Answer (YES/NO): YES